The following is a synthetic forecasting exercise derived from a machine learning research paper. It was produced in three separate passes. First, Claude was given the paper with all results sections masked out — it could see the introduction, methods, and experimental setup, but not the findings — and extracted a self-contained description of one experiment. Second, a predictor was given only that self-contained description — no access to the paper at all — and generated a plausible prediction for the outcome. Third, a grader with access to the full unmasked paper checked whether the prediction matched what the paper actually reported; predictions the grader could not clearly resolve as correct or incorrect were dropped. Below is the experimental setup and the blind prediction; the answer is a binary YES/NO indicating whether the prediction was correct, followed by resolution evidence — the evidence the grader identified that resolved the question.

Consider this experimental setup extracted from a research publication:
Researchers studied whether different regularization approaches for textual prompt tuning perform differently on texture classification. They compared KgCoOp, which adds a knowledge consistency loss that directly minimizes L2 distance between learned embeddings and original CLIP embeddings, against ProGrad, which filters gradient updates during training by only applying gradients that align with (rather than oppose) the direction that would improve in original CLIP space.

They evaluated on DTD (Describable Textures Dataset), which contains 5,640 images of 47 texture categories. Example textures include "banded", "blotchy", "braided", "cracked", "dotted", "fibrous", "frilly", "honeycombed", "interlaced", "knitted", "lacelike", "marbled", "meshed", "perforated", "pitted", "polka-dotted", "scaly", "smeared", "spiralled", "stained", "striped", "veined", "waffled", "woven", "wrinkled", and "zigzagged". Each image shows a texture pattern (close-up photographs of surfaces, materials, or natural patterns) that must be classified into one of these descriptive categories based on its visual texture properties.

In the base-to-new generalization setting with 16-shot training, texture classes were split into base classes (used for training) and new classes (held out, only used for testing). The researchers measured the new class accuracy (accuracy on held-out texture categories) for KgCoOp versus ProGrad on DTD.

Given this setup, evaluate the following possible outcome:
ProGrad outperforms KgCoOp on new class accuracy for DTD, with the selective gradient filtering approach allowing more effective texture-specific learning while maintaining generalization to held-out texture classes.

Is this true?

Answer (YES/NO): NO